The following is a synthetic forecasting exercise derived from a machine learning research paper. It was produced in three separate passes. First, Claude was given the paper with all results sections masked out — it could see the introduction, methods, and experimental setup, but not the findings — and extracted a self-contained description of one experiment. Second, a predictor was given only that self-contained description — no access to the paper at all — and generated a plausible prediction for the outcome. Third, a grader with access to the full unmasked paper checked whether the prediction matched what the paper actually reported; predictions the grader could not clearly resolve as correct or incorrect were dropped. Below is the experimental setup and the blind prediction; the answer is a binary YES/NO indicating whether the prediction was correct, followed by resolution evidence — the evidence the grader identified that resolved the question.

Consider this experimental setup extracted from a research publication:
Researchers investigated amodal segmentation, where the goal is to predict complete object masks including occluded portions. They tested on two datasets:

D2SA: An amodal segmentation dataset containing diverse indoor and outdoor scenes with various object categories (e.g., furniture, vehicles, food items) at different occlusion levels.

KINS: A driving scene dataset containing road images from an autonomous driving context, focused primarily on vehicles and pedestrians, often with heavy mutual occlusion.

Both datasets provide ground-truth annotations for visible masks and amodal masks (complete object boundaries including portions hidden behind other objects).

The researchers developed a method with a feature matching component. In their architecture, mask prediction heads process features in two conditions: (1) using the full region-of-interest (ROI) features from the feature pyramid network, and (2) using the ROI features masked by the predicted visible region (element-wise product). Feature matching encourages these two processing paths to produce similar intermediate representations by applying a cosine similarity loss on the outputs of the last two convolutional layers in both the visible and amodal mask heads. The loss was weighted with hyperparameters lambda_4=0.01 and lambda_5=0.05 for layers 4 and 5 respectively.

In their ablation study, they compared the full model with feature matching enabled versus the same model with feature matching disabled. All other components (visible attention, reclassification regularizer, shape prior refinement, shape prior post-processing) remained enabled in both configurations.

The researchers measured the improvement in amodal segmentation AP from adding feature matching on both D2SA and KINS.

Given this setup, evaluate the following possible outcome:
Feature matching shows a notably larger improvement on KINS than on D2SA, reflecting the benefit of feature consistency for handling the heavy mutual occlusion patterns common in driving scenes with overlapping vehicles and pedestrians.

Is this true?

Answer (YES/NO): NO